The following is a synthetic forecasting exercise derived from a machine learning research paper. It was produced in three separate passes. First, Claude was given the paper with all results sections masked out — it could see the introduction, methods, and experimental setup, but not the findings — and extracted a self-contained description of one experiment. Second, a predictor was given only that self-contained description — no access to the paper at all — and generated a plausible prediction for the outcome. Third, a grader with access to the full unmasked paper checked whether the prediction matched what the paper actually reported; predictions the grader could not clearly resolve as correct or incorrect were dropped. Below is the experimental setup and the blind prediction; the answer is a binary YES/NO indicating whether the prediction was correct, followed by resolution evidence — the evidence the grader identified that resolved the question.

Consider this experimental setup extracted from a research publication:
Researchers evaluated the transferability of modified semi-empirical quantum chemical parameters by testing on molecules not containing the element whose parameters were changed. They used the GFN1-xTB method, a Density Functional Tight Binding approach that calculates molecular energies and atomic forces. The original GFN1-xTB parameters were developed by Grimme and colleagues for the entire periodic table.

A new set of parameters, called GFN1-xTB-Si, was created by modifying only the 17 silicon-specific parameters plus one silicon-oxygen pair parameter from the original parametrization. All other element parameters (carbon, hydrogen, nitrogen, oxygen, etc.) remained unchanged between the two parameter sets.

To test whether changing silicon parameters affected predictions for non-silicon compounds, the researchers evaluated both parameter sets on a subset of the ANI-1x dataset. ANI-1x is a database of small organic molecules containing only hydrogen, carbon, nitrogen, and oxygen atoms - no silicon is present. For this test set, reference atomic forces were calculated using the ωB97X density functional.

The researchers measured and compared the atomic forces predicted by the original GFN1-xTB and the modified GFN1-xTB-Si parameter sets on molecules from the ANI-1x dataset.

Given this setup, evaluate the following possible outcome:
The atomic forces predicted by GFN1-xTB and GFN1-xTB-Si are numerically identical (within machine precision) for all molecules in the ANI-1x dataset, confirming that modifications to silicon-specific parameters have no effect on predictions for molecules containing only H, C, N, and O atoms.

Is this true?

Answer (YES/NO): YES